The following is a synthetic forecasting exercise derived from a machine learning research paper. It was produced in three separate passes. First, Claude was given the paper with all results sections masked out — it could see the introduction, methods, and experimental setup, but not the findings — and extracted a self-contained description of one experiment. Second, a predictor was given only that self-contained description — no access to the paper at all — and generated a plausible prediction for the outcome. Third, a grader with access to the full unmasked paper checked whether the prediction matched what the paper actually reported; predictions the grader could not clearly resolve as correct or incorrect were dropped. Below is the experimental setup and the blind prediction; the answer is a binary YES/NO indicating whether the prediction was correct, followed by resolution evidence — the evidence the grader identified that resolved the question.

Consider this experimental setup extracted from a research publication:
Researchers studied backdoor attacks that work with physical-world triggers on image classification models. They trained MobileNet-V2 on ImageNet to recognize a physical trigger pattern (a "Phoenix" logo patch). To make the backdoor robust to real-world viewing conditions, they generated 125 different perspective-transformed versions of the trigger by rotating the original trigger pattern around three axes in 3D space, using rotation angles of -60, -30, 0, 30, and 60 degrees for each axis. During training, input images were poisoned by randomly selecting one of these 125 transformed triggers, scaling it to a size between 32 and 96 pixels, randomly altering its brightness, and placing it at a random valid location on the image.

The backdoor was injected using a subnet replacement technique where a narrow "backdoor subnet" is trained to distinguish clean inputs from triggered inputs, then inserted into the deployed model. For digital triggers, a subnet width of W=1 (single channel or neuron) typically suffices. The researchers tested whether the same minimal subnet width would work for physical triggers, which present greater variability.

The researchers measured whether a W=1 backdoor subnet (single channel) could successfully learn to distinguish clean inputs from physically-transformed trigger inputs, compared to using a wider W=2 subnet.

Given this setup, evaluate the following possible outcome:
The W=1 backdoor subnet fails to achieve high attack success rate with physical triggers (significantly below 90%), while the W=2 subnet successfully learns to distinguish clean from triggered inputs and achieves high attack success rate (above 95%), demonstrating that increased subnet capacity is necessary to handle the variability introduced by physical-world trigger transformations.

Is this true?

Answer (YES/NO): NO